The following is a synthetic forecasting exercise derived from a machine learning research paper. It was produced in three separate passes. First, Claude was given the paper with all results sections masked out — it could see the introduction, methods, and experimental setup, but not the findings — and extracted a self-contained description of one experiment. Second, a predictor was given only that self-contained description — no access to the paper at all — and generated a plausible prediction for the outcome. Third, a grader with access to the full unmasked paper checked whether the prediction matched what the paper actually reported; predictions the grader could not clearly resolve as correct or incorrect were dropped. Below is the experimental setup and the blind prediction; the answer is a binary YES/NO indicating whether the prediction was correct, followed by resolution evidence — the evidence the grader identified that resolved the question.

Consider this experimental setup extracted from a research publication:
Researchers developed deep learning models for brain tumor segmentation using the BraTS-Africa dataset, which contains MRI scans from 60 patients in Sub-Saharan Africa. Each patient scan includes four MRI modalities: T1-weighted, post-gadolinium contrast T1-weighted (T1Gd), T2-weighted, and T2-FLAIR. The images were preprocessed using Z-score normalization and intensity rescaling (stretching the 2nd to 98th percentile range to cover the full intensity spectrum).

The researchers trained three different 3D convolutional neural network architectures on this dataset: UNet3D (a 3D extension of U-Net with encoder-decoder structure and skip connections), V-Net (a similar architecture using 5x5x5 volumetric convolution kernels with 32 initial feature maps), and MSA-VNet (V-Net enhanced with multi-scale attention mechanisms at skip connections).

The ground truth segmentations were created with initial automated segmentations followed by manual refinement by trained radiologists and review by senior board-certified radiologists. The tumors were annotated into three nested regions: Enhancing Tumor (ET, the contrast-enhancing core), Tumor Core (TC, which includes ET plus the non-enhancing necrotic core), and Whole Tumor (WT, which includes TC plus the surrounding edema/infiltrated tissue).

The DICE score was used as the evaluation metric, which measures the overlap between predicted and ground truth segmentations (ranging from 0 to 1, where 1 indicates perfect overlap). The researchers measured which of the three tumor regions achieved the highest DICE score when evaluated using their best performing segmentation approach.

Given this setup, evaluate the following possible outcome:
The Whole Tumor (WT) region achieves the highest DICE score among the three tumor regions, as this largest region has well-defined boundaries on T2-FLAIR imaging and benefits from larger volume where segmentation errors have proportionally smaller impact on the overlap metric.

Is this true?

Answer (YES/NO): YES